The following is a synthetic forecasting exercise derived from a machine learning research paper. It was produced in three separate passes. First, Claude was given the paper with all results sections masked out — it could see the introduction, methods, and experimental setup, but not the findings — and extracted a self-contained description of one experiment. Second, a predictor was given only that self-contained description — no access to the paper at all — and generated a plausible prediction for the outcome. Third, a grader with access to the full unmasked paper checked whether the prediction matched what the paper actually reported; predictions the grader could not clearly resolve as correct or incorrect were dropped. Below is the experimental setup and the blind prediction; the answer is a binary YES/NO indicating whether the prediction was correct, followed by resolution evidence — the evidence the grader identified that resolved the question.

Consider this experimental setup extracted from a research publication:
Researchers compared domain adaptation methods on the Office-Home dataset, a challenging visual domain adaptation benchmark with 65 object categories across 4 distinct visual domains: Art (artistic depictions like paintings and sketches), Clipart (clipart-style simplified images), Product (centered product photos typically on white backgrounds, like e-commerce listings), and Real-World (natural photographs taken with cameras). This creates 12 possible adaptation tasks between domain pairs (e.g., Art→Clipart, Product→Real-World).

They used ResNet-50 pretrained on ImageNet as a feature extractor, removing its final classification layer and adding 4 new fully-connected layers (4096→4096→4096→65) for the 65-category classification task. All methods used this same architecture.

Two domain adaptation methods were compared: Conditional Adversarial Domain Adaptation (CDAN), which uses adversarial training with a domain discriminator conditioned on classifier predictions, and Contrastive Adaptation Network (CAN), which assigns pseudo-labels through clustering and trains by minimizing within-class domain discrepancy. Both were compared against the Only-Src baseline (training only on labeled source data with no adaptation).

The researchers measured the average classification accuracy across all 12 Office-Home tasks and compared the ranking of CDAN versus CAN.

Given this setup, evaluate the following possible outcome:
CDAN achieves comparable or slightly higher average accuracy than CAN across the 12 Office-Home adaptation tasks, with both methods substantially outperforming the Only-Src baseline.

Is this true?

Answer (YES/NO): NO